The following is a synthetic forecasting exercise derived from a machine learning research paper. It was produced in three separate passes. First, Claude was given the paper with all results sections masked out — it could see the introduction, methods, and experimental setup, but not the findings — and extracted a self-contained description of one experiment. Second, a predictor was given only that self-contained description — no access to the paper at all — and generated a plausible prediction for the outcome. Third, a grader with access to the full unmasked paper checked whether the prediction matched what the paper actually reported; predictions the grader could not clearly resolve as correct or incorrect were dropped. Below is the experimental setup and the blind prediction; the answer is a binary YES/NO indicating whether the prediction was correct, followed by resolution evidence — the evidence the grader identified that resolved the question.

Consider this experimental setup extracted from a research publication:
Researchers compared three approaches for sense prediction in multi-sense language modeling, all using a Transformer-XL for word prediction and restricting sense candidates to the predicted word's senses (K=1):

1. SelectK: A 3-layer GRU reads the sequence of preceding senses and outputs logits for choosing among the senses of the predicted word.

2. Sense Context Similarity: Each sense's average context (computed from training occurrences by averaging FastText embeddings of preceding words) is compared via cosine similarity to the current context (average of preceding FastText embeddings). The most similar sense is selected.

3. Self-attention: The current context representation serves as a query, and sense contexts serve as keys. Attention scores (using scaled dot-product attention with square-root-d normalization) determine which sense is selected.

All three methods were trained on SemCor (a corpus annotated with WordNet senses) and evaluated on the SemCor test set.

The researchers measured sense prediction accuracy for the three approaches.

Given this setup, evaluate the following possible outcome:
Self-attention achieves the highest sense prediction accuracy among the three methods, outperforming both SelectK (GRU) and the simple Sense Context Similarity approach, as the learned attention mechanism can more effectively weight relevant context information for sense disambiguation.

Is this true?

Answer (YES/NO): NO